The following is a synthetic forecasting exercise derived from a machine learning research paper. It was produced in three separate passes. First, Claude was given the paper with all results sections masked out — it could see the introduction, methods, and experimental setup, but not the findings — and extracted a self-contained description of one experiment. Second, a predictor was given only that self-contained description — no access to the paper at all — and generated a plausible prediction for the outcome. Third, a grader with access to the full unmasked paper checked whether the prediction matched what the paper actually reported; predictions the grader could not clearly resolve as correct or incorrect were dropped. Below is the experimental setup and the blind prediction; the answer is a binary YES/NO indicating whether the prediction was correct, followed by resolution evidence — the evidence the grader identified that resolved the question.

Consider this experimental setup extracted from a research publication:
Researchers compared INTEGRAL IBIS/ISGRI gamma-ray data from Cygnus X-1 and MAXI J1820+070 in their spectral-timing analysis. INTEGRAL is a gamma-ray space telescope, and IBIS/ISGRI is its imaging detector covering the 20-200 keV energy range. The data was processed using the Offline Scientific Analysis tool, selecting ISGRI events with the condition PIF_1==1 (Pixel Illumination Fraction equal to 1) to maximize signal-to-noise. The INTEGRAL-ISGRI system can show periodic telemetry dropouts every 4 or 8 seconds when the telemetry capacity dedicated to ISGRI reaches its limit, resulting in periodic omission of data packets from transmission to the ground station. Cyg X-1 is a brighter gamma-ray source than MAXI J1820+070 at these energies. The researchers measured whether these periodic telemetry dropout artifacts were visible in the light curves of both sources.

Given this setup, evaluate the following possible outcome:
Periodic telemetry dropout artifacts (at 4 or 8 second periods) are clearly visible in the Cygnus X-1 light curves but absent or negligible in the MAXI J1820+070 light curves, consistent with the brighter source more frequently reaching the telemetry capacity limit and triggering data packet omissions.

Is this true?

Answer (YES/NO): NO